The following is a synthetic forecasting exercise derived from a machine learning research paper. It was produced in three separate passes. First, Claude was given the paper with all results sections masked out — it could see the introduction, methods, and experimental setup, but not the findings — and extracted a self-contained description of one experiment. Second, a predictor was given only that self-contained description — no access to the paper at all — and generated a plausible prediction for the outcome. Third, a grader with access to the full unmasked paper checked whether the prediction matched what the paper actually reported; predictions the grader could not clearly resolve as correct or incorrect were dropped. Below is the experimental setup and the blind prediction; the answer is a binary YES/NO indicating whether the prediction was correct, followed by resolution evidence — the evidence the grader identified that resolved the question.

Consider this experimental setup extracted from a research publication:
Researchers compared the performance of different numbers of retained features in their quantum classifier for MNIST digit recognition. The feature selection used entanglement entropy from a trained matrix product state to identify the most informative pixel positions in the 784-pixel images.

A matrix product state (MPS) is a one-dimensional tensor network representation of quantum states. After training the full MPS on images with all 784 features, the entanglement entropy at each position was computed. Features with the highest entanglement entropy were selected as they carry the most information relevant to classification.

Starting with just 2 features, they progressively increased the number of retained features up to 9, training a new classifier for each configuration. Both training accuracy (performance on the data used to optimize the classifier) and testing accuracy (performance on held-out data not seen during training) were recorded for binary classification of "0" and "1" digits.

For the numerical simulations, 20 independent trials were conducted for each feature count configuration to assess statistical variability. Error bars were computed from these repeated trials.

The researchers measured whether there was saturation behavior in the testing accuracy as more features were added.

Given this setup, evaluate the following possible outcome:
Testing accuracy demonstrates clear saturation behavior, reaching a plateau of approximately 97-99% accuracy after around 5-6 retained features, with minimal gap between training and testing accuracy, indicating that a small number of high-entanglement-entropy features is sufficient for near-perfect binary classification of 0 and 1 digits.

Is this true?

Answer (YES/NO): NO